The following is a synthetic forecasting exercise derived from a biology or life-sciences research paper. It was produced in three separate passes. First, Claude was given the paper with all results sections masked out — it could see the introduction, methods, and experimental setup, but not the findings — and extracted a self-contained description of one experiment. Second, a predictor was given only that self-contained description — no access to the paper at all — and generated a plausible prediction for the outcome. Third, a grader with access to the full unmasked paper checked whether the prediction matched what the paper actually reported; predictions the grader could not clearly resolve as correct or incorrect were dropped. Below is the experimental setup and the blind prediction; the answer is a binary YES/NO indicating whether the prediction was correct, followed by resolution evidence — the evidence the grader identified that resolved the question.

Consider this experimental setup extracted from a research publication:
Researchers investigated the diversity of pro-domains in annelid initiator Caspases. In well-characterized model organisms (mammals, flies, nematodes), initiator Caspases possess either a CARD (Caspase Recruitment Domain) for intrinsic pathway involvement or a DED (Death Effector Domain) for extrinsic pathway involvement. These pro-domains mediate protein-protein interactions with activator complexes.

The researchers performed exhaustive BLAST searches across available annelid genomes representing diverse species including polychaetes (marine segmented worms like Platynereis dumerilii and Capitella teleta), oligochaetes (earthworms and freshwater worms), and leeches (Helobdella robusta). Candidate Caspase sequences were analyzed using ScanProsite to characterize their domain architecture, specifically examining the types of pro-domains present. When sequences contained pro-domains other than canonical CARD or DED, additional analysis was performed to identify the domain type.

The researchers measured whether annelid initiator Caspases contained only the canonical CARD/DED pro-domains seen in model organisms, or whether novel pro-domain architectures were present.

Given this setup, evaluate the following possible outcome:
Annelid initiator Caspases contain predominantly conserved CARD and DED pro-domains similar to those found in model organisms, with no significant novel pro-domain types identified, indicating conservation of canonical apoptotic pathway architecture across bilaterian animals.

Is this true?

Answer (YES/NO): NO